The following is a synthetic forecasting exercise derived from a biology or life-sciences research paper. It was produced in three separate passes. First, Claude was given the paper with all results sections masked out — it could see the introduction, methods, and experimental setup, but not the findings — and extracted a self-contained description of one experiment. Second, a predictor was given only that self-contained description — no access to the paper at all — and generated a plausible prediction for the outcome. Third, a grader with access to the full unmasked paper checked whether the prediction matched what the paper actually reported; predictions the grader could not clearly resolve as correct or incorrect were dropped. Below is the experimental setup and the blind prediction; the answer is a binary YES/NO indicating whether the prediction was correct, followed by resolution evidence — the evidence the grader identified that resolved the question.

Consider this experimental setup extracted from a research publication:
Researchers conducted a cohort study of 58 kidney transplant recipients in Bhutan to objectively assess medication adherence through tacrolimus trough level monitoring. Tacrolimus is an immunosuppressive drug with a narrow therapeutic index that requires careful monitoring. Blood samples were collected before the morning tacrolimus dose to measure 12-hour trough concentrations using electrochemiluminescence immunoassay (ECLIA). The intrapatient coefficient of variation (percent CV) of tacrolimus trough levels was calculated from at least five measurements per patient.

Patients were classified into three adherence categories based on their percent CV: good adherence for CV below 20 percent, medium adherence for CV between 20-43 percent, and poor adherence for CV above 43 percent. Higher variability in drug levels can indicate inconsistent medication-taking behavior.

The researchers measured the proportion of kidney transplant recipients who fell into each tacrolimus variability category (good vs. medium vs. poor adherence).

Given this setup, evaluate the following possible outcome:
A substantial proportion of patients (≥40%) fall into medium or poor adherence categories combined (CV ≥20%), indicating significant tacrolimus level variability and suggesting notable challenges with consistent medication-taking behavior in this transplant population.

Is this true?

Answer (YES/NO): YES